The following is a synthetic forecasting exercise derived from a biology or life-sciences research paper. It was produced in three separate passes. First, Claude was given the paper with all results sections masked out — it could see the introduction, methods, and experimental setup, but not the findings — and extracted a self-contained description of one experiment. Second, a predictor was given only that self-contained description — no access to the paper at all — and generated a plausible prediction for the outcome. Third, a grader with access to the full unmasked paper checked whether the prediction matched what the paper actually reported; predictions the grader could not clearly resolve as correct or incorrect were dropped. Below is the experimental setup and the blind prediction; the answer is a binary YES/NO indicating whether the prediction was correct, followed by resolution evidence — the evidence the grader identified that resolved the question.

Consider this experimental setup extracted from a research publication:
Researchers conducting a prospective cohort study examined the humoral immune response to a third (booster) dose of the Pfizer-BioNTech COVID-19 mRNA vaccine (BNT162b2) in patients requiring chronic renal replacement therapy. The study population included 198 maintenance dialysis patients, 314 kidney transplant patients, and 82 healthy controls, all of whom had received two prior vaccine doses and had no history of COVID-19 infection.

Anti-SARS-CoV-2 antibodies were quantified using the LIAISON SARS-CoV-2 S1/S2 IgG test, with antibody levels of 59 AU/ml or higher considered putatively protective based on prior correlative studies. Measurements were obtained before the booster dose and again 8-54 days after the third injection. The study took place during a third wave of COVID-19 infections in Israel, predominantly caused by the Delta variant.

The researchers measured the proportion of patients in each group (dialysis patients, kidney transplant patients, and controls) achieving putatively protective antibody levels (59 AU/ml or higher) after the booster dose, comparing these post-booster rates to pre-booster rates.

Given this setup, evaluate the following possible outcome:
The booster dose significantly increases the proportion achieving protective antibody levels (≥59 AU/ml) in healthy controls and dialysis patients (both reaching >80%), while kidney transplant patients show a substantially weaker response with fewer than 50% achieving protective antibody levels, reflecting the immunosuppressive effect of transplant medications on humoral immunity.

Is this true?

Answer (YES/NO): NO